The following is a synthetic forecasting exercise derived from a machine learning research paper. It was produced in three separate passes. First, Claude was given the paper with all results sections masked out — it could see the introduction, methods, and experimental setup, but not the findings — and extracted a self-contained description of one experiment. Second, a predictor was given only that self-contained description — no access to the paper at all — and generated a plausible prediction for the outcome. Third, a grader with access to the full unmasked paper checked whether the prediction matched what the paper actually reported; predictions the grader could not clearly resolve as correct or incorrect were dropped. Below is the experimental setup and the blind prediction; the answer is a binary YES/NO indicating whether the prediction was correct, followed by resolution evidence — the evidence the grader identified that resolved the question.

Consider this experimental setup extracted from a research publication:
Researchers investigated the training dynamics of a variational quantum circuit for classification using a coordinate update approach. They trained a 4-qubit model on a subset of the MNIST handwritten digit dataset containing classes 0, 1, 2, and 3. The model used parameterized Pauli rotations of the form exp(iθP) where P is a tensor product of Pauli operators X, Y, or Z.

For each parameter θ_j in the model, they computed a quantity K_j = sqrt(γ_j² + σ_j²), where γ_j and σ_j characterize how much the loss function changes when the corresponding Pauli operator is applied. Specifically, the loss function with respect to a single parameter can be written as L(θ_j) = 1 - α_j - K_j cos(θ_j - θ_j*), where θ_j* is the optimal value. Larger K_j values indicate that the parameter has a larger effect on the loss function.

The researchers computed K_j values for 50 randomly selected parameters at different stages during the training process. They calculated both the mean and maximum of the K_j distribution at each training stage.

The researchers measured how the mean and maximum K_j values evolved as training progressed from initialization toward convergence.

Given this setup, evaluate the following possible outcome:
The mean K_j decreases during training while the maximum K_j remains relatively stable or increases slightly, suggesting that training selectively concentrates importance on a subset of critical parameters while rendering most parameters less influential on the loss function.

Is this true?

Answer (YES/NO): NO